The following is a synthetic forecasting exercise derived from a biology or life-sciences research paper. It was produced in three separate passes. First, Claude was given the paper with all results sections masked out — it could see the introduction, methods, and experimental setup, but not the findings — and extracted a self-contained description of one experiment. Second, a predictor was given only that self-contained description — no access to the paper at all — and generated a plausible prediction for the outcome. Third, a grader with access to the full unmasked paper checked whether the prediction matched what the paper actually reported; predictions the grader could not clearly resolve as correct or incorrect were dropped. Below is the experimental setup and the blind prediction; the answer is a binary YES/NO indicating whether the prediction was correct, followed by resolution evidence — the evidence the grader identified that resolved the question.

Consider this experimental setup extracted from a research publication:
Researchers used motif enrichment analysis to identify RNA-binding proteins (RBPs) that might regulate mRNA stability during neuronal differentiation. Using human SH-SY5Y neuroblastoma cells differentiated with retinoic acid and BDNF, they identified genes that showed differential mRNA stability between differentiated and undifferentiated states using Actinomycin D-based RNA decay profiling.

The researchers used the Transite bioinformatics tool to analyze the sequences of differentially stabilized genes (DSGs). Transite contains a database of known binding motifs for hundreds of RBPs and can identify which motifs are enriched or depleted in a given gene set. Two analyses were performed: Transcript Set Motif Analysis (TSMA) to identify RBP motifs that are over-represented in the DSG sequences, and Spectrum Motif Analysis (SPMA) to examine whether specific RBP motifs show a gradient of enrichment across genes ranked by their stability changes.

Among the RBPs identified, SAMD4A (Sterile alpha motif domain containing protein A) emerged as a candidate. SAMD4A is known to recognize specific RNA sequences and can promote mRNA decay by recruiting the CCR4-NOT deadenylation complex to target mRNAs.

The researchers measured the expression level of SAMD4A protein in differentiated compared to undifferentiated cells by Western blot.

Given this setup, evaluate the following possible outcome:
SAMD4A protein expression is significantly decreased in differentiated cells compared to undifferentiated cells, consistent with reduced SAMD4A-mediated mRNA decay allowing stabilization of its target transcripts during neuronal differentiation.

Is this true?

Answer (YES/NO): NO